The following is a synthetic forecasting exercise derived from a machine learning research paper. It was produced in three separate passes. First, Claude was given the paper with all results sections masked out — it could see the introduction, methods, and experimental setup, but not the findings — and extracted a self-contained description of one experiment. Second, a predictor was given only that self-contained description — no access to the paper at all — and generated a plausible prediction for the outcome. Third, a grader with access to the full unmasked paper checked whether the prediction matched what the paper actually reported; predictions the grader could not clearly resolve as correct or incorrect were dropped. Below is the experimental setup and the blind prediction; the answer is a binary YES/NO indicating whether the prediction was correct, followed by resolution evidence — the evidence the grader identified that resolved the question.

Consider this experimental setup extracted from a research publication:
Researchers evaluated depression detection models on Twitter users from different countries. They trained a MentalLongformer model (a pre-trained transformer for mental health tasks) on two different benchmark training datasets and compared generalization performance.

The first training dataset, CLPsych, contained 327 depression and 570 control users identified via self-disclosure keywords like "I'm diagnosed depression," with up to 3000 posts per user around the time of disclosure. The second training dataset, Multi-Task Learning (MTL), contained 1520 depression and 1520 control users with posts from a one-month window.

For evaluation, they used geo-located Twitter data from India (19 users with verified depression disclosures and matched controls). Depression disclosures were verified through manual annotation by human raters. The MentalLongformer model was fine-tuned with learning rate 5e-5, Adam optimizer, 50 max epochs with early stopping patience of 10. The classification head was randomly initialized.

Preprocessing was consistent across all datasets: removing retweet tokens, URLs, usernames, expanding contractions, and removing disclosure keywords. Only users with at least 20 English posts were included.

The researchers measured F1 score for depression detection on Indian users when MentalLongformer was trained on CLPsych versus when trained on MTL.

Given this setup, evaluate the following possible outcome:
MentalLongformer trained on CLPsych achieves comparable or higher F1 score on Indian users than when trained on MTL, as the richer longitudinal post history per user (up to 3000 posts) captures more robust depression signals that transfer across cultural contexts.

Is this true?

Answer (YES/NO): NO